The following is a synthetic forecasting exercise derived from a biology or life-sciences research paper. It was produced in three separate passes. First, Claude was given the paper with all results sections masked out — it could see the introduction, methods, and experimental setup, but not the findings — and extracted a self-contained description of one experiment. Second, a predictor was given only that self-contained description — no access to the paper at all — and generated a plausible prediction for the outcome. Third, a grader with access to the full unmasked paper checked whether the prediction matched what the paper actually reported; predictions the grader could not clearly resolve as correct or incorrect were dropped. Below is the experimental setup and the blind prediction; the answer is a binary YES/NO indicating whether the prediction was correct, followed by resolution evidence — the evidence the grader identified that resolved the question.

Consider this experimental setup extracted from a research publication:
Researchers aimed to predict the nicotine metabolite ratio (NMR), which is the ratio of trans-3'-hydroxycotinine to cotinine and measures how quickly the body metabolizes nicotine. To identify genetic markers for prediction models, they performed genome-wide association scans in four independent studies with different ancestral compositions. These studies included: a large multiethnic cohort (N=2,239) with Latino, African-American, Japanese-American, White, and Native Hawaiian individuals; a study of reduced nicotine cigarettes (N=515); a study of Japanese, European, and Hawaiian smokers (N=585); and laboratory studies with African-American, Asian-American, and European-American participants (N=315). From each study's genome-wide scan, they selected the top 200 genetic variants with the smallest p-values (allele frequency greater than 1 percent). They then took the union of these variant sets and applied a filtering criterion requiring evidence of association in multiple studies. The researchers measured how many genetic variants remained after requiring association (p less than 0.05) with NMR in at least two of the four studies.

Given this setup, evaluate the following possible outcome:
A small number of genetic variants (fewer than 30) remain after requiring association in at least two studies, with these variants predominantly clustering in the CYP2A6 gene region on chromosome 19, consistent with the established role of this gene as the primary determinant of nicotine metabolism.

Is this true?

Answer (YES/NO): NO